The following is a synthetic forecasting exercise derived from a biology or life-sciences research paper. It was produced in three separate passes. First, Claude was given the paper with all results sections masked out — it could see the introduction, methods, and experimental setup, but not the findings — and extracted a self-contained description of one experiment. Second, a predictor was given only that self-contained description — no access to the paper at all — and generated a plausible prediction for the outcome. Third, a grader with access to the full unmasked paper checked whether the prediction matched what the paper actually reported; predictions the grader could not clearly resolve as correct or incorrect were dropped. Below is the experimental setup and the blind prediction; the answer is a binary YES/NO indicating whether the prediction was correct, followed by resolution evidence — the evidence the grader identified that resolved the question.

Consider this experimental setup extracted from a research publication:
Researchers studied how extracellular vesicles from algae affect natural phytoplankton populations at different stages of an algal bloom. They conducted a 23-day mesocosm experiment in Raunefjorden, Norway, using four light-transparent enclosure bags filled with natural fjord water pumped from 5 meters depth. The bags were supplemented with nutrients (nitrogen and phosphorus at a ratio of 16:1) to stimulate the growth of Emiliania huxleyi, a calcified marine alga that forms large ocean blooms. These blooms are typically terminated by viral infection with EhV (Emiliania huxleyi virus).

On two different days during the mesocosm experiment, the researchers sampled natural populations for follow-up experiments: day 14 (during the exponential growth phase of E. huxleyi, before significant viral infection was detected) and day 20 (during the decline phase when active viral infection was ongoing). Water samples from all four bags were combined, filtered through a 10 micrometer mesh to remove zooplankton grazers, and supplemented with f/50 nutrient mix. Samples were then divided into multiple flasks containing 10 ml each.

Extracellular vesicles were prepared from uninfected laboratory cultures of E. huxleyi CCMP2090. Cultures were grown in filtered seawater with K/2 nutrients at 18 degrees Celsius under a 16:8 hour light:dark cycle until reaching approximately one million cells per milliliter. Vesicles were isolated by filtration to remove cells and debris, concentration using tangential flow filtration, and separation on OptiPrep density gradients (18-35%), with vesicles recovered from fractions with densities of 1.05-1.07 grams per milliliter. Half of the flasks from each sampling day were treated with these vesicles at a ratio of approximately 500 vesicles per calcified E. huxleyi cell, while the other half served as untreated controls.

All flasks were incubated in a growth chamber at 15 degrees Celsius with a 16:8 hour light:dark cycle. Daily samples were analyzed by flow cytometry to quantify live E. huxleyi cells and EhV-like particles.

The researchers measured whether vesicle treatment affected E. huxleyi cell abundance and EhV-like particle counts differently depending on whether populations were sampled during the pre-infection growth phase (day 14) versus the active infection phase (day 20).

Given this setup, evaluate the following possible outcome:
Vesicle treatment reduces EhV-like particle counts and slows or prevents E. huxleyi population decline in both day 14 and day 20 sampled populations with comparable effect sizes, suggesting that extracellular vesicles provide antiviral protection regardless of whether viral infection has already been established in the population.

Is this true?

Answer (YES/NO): NO